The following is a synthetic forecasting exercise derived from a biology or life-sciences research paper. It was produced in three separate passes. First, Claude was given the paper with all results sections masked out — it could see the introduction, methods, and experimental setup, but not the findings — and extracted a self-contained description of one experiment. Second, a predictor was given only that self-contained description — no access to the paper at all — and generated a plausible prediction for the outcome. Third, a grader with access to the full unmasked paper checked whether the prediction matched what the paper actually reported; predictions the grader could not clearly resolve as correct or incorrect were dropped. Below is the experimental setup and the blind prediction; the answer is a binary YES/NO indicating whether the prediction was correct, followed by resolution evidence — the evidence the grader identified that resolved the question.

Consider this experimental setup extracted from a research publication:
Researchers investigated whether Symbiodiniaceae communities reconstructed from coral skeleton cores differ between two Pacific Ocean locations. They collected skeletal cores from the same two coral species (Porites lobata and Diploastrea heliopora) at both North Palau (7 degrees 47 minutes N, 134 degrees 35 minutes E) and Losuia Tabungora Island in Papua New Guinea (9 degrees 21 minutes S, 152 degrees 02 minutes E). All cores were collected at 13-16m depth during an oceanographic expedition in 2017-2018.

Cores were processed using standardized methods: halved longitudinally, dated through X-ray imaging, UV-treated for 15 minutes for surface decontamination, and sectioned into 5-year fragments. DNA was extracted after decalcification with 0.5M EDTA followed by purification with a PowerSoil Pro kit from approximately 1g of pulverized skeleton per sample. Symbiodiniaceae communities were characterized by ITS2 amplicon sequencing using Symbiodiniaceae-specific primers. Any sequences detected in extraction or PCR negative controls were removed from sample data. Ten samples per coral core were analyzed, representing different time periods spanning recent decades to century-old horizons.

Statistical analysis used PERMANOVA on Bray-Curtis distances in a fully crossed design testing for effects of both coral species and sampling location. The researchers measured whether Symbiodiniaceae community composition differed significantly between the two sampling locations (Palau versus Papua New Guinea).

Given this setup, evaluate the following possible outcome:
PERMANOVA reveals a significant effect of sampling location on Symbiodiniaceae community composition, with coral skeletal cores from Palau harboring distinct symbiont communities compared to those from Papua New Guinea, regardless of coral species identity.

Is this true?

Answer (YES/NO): YES